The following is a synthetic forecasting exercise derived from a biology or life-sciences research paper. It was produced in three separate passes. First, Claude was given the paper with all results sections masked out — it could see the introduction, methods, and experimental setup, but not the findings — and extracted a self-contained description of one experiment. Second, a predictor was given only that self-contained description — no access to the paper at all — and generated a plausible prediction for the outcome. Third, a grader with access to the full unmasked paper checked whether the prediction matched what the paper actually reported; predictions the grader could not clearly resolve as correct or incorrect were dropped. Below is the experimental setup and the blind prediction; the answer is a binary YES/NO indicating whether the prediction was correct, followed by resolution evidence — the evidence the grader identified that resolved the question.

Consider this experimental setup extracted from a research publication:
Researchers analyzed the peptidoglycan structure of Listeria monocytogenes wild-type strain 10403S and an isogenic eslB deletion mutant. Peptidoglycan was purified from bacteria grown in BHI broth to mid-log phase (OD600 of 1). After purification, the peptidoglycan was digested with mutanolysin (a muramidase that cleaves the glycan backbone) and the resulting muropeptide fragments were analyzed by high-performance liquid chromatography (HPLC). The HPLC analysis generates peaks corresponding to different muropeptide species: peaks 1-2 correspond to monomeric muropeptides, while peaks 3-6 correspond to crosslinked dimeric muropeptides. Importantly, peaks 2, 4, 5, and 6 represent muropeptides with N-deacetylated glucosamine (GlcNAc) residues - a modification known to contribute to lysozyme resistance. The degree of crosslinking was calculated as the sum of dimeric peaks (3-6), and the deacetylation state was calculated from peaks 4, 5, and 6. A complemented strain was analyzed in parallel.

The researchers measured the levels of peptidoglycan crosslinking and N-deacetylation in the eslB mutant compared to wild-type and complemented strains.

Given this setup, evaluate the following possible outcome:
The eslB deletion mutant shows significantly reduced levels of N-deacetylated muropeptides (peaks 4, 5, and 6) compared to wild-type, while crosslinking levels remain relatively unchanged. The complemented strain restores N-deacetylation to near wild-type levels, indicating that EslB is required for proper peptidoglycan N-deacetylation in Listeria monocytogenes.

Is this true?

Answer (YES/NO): NO